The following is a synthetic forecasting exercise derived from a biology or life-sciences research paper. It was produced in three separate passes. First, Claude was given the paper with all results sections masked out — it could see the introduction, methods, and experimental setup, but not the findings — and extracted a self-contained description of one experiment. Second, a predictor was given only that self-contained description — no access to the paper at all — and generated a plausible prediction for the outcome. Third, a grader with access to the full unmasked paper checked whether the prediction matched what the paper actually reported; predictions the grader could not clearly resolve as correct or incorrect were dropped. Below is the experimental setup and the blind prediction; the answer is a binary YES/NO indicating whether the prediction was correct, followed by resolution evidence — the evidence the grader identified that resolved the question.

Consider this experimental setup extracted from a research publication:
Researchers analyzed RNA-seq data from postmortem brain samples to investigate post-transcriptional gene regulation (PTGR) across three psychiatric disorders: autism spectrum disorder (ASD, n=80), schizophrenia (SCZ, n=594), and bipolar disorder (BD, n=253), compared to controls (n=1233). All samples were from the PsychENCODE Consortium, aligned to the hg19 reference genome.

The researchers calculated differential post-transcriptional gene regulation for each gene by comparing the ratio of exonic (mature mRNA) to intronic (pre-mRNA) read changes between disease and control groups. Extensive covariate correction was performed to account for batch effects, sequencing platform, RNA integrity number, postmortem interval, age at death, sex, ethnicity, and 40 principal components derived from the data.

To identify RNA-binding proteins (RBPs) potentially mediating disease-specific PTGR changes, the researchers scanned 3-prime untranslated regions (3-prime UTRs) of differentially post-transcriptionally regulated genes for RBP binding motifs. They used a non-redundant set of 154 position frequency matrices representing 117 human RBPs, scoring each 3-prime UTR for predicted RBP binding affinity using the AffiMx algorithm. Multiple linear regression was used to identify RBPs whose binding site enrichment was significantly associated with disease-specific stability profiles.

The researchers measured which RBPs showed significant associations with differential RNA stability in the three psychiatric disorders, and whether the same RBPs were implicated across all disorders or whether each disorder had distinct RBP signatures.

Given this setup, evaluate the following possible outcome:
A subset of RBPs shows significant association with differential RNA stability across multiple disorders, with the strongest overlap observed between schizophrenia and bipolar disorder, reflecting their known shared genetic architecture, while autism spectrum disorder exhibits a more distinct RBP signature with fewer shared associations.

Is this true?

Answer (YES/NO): YES